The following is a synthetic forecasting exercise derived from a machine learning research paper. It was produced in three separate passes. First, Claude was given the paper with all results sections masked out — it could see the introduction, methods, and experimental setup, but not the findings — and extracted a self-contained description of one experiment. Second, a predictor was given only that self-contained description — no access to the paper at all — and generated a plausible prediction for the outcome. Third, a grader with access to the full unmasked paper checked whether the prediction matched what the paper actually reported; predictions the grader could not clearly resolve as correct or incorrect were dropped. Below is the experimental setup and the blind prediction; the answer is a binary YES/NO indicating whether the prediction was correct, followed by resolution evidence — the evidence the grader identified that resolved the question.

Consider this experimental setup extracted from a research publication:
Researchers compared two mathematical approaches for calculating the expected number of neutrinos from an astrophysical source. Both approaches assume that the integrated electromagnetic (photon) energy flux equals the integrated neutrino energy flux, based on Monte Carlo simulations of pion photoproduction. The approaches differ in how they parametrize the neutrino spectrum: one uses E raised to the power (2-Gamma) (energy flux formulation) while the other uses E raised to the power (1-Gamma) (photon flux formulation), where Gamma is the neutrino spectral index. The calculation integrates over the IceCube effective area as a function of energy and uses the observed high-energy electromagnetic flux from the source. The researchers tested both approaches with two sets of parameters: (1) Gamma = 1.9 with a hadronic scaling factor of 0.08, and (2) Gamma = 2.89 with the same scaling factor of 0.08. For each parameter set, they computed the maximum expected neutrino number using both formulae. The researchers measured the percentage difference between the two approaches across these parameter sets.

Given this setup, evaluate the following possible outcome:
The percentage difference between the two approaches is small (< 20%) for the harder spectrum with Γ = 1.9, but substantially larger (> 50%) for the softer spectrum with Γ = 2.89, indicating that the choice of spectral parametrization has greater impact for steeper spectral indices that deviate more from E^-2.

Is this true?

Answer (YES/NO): NO